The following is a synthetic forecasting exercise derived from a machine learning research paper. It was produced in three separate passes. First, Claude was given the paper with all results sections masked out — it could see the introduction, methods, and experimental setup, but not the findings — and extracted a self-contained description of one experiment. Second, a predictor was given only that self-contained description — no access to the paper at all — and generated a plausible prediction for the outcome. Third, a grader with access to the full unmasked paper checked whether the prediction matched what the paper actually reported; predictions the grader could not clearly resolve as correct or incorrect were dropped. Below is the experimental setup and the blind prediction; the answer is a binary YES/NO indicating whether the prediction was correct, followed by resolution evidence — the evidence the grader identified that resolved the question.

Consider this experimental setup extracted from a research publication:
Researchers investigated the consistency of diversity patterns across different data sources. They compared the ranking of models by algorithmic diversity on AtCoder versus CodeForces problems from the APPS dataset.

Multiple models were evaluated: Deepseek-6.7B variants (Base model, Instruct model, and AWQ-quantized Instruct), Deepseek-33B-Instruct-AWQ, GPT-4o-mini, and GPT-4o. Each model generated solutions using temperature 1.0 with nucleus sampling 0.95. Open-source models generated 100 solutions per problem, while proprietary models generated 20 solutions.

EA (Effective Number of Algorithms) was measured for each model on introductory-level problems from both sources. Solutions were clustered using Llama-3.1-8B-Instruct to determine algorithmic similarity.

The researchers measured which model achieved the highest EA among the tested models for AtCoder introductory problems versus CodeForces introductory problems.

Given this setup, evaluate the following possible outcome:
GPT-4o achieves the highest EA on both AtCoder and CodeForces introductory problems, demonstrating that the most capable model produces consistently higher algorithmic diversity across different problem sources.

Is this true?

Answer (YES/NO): NO